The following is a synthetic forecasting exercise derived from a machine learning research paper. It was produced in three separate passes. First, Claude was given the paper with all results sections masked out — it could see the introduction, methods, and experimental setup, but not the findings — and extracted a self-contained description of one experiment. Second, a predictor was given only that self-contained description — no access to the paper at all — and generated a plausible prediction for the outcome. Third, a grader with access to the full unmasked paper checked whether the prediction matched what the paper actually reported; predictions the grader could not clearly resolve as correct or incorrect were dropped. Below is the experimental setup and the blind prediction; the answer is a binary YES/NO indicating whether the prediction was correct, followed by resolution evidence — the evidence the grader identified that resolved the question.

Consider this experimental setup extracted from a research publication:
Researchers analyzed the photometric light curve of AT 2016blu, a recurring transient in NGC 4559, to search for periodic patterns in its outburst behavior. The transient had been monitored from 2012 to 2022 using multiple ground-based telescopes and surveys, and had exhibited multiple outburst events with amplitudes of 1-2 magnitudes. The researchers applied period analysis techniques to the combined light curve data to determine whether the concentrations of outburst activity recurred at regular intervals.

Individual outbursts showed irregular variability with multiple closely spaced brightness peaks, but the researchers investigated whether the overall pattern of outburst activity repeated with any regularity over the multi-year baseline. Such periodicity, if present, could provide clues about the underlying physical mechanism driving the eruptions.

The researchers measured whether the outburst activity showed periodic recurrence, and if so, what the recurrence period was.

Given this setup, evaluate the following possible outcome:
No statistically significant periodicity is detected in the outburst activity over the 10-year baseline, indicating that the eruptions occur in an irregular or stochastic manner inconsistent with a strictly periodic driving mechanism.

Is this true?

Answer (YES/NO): NO